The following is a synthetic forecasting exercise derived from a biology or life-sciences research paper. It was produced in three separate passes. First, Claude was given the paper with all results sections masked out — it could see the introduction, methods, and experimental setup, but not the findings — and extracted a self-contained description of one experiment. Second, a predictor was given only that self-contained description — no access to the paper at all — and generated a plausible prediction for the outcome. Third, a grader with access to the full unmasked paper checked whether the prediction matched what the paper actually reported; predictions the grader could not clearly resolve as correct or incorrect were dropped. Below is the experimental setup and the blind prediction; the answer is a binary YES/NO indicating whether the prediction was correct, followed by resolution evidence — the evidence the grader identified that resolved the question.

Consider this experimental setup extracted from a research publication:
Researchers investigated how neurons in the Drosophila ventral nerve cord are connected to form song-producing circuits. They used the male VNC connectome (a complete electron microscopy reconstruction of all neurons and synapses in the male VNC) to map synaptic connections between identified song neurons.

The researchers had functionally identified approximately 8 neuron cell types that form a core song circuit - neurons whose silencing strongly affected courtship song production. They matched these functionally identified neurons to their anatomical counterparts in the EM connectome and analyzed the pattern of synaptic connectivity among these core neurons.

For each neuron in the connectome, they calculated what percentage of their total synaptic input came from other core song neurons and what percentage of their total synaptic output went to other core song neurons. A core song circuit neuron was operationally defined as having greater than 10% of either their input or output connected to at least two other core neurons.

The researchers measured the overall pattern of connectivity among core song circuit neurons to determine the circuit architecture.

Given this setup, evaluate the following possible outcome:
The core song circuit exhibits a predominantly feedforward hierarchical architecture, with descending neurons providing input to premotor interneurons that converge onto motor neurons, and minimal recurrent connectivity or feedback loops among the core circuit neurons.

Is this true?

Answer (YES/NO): NO